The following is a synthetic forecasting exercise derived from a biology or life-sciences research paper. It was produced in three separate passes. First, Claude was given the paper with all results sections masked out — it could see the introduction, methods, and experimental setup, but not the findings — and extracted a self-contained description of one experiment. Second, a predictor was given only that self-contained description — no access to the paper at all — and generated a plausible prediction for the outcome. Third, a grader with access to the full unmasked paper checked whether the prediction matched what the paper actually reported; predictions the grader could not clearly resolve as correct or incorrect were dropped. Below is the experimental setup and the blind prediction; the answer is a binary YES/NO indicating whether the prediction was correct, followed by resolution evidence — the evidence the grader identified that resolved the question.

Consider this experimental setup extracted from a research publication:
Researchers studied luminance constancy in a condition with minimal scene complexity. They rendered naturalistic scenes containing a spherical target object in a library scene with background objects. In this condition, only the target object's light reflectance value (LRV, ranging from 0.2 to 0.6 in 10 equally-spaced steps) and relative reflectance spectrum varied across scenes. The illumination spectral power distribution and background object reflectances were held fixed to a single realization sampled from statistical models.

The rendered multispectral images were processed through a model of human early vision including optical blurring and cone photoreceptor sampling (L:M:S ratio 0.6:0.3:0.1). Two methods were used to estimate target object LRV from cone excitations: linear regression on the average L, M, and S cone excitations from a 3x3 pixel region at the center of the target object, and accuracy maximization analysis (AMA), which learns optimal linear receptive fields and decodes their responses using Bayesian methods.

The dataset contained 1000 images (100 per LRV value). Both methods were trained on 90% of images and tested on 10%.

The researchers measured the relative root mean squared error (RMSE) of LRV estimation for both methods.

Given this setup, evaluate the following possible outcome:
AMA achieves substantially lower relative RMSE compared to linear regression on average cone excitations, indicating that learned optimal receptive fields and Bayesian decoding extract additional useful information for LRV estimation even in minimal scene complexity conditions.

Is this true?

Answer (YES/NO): NO